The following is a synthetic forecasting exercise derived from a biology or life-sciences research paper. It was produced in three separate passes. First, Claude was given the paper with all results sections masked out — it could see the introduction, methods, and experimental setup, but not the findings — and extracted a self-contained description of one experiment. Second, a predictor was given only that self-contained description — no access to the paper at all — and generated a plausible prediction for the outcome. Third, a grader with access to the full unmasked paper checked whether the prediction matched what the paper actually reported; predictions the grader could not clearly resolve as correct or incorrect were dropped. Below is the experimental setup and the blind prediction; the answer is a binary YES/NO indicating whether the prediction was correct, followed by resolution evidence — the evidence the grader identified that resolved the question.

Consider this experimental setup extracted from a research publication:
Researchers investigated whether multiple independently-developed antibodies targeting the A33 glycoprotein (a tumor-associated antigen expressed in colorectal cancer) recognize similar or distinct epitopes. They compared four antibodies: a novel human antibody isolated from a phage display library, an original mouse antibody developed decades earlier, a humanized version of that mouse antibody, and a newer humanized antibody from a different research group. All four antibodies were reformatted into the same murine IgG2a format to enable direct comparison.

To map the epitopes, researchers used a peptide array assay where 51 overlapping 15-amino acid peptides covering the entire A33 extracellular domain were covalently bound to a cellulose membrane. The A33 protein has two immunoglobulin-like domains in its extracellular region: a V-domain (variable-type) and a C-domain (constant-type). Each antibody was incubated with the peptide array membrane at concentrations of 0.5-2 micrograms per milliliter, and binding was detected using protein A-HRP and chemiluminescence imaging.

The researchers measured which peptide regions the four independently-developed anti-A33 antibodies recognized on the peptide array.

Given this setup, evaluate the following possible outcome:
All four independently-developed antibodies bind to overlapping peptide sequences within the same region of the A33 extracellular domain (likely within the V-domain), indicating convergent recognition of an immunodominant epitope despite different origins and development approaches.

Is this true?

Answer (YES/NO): NO